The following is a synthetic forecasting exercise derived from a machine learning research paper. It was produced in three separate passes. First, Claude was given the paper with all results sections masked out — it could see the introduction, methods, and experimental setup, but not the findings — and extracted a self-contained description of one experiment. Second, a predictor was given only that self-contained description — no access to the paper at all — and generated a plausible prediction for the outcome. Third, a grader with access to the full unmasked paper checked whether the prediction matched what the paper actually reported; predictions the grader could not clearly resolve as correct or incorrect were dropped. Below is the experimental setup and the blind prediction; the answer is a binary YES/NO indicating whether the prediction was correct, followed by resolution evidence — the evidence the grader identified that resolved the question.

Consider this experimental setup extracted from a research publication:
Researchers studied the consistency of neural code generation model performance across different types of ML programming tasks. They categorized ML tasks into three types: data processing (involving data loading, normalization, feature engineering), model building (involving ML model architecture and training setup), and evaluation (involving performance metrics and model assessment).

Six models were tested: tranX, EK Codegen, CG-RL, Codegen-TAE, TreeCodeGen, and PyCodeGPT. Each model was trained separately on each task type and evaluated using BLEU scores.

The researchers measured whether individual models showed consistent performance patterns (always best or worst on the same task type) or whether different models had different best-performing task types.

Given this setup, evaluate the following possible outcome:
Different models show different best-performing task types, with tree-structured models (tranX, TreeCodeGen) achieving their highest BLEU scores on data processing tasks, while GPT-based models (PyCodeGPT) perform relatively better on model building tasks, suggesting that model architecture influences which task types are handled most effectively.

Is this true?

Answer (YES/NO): NO